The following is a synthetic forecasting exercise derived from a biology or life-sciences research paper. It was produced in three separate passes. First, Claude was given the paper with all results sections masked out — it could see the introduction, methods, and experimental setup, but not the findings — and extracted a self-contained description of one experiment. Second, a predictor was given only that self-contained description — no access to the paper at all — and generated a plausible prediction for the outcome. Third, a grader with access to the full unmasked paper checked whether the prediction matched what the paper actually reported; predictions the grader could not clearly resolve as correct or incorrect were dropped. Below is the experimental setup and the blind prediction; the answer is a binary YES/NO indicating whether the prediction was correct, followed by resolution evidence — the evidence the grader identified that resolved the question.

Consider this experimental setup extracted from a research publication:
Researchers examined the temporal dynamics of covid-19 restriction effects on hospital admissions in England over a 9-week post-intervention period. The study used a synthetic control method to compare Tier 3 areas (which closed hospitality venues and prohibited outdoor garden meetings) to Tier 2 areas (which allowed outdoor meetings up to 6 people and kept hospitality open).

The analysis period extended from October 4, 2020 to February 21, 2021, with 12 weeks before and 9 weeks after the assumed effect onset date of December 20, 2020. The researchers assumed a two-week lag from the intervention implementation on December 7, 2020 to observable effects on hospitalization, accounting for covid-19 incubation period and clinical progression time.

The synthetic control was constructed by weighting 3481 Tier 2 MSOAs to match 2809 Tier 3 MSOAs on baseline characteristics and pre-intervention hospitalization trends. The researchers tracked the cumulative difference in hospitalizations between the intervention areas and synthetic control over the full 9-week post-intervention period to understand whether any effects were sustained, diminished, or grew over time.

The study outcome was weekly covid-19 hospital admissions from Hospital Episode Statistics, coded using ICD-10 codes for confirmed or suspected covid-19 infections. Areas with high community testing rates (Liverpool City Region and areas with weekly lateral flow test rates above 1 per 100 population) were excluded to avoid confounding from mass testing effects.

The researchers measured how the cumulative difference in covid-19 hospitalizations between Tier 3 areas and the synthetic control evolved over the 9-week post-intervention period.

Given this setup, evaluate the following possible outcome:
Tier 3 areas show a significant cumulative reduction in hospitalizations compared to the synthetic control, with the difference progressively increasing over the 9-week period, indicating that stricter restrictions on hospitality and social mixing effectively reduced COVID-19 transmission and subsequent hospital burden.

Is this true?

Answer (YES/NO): NO